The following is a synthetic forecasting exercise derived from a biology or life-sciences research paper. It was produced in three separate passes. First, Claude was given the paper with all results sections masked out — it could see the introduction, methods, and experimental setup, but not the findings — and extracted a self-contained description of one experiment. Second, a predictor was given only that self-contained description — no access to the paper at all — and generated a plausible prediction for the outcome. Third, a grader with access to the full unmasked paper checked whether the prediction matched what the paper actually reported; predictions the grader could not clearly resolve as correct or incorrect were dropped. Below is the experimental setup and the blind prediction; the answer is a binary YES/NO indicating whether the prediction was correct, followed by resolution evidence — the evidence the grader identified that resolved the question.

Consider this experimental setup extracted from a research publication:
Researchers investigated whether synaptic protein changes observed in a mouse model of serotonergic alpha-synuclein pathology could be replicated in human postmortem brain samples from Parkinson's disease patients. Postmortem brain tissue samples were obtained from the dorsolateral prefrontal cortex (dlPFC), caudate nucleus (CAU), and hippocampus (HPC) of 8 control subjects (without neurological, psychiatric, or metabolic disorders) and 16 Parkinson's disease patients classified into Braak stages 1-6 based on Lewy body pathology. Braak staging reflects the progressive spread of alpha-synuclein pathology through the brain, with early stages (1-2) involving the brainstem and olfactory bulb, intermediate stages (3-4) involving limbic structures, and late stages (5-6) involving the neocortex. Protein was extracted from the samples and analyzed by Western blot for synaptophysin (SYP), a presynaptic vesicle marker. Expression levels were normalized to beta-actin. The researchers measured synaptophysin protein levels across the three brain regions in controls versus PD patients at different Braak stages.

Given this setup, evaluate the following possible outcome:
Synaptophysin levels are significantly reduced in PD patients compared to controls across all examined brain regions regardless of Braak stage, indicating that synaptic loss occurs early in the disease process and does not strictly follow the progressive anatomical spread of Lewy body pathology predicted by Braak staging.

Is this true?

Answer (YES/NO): NO